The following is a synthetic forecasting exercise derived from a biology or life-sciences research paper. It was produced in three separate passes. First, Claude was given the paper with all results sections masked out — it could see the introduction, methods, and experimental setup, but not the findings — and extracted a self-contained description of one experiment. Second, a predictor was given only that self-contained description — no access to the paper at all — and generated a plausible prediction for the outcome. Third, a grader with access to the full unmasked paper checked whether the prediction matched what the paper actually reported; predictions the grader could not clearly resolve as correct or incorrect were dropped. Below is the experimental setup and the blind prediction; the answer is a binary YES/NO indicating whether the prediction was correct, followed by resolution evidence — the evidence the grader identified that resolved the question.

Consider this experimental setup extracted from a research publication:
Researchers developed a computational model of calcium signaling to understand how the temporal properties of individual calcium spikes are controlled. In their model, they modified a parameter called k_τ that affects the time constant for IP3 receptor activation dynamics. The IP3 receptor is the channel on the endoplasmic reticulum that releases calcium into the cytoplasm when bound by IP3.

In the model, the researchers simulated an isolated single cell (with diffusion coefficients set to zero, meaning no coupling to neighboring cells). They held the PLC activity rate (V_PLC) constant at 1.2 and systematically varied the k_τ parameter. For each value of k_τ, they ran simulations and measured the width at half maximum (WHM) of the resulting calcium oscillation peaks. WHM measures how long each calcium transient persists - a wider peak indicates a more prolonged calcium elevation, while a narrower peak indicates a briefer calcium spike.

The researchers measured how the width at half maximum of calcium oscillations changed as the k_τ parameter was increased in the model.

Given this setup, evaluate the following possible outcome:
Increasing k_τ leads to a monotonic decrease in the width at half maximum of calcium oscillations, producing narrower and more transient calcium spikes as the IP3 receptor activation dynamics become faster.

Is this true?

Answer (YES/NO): NO